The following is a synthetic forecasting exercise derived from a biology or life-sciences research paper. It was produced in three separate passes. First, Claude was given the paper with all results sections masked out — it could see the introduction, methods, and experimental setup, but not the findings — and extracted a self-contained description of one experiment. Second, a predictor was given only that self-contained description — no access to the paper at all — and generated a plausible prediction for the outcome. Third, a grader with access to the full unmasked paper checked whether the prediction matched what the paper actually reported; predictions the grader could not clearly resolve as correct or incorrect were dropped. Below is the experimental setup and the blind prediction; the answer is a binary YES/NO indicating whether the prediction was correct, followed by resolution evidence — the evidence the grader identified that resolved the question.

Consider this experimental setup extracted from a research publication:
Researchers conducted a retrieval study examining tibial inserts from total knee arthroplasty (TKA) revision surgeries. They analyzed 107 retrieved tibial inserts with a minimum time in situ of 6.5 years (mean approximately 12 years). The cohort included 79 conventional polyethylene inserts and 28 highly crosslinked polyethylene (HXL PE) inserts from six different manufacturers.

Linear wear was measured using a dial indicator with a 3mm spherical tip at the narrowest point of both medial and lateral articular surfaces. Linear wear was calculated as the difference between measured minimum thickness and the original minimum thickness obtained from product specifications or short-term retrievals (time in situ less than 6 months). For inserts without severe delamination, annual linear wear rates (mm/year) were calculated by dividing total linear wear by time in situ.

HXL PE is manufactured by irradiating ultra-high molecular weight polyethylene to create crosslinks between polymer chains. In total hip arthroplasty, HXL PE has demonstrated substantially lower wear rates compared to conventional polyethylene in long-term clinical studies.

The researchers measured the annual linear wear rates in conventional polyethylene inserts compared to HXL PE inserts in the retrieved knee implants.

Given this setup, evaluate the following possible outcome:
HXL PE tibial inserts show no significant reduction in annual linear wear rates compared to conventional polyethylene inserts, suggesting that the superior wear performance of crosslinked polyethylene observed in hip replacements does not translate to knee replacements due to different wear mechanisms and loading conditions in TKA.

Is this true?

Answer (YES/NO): NO